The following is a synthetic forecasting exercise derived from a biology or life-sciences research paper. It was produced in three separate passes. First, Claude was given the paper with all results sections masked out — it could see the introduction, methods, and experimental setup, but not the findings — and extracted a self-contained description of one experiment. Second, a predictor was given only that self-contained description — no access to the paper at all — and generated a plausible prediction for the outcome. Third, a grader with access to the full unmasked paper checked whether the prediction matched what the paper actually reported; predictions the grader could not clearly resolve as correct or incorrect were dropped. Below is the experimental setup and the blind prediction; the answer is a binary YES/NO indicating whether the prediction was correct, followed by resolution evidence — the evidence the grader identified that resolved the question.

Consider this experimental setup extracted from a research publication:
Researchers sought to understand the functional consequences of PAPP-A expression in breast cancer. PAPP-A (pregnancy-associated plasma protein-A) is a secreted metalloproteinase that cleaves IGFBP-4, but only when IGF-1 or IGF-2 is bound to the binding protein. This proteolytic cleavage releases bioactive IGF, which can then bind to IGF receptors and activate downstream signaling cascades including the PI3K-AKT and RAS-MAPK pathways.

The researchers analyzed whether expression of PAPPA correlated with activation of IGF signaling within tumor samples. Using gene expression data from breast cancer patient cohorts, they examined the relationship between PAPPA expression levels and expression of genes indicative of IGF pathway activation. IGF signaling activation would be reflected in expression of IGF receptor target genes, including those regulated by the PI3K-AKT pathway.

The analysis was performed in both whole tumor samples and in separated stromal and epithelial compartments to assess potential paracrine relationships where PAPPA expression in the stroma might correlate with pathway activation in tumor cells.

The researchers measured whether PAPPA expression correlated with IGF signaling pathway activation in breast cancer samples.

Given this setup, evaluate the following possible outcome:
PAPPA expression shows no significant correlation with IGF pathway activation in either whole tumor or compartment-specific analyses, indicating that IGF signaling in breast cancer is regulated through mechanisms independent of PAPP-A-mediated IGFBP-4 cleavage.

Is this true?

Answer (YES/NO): NO